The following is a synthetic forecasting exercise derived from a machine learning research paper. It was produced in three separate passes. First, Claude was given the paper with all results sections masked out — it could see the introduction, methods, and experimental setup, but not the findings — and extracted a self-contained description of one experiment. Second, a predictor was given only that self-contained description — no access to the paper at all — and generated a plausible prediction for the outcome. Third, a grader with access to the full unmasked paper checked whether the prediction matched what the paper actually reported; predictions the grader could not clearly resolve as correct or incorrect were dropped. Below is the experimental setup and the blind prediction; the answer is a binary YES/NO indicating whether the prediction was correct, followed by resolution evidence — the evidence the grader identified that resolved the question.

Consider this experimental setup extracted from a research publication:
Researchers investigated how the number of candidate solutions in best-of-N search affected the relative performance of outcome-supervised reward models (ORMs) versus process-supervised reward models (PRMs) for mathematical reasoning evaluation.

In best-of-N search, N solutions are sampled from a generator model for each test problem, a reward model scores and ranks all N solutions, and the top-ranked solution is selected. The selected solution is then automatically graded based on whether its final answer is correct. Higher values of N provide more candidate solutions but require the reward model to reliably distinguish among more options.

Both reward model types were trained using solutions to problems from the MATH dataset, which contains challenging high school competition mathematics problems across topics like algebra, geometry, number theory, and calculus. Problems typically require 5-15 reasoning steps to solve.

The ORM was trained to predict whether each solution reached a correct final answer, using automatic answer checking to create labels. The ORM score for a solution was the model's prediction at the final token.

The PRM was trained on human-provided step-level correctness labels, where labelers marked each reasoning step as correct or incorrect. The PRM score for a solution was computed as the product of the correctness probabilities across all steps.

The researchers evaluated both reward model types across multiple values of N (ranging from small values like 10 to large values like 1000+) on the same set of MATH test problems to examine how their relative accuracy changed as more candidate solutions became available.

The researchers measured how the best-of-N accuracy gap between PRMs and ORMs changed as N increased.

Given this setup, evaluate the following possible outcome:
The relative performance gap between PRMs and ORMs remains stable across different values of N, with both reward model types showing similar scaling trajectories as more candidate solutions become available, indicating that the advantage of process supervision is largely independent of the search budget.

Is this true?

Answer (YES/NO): NO